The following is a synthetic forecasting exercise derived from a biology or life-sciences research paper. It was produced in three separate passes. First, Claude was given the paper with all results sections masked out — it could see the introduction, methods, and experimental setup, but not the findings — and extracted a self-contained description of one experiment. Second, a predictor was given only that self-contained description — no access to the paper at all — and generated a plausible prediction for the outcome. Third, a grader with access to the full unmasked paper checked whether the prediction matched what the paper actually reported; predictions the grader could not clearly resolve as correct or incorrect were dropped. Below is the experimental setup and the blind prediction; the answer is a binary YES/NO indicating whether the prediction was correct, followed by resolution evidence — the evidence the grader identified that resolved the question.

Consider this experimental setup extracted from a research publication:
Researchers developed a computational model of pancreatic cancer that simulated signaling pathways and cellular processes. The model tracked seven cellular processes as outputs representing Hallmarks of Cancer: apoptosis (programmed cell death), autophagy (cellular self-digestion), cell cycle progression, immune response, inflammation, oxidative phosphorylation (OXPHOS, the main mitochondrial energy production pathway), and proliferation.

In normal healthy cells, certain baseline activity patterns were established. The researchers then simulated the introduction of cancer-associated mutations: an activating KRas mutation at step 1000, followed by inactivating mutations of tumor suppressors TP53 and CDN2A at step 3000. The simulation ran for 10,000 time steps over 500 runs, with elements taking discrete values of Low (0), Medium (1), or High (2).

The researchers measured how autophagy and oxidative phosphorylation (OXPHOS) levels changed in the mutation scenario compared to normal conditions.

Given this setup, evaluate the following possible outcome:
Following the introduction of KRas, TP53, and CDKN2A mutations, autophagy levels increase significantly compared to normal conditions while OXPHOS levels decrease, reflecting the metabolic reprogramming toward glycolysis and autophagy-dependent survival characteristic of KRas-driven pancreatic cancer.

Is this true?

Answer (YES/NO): NO